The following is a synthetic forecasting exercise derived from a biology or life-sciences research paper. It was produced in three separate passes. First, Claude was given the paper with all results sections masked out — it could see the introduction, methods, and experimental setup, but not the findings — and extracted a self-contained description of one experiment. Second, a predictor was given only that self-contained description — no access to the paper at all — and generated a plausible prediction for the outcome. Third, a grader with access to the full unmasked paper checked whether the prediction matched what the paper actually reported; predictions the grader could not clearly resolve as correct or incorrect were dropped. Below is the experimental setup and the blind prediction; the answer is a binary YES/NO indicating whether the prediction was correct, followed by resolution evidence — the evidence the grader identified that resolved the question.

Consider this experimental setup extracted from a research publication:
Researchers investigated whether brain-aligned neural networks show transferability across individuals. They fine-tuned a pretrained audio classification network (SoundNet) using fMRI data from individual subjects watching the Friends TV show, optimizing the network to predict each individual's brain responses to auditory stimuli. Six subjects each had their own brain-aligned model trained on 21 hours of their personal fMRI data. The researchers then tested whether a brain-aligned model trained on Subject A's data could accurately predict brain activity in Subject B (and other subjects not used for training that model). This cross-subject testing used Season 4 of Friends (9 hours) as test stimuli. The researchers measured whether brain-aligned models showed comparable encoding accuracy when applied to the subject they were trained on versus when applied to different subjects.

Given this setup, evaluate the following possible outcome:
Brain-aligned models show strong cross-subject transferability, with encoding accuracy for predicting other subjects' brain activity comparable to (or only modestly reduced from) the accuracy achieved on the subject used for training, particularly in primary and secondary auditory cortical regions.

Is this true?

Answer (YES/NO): NO